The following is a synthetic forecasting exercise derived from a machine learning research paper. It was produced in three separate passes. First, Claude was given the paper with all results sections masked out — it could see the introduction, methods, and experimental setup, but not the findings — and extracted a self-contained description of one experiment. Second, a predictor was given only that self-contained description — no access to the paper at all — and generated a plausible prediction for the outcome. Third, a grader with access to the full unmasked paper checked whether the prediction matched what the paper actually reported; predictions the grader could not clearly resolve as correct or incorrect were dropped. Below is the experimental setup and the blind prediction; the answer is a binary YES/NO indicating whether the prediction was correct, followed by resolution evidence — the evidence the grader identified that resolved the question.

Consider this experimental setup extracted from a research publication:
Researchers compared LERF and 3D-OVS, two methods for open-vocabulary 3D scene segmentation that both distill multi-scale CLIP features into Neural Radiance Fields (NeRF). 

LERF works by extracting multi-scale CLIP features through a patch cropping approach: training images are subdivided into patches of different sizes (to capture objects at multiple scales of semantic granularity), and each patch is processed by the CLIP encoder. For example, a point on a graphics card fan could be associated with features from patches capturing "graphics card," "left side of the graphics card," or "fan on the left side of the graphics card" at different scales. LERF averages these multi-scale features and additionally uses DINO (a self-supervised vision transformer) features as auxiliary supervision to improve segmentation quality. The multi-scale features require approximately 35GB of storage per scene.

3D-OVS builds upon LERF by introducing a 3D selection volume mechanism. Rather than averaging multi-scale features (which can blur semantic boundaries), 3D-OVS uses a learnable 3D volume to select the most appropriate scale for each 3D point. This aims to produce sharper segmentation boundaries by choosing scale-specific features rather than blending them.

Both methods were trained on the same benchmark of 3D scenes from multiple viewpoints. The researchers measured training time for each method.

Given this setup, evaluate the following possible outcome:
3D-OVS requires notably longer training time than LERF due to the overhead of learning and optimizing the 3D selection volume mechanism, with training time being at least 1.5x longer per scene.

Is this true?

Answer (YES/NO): YES